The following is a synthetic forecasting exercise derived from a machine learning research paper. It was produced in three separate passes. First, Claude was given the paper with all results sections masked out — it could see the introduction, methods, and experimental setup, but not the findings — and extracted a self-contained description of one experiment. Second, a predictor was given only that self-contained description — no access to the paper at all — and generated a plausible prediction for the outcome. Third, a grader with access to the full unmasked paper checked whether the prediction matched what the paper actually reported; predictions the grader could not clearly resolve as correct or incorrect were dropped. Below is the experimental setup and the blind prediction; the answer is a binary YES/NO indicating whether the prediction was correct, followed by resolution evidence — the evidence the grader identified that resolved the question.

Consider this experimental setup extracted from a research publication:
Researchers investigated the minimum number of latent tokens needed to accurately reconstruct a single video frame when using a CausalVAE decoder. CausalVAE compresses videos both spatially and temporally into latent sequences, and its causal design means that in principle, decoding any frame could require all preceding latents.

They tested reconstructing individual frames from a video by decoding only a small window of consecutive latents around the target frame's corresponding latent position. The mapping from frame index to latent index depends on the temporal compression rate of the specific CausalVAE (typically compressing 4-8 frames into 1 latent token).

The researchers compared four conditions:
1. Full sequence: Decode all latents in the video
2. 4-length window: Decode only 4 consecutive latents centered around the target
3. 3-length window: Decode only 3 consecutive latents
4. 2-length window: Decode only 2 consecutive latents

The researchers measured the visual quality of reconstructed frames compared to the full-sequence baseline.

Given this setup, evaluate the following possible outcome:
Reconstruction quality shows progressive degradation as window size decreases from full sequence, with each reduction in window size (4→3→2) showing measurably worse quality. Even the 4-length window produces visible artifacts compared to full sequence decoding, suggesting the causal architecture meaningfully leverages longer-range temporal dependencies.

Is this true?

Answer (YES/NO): NO